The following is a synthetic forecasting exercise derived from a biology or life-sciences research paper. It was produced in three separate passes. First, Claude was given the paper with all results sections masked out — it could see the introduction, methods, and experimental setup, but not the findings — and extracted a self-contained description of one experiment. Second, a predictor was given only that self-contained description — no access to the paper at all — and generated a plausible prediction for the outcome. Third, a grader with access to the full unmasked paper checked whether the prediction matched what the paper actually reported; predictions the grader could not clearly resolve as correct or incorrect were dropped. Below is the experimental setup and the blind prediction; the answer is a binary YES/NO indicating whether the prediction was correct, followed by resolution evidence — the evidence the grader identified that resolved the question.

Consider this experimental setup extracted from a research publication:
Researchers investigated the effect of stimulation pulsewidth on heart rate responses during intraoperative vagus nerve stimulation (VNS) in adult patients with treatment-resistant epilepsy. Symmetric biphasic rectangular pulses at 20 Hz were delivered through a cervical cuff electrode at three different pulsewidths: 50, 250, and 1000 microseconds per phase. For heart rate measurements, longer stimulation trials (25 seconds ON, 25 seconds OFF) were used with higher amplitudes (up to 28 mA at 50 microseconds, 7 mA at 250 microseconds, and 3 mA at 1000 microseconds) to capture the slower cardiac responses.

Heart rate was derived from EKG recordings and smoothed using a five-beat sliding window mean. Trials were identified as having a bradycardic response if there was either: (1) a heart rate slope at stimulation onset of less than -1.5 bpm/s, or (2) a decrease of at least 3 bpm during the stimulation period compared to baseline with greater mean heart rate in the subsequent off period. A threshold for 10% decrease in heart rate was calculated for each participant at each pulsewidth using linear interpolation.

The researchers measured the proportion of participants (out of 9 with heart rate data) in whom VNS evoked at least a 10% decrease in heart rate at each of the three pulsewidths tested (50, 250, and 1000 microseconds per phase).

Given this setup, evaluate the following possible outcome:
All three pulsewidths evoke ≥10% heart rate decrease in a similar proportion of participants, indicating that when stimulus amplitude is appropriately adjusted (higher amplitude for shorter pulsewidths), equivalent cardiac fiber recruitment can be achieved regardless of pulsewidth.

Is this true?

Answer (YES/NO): NO